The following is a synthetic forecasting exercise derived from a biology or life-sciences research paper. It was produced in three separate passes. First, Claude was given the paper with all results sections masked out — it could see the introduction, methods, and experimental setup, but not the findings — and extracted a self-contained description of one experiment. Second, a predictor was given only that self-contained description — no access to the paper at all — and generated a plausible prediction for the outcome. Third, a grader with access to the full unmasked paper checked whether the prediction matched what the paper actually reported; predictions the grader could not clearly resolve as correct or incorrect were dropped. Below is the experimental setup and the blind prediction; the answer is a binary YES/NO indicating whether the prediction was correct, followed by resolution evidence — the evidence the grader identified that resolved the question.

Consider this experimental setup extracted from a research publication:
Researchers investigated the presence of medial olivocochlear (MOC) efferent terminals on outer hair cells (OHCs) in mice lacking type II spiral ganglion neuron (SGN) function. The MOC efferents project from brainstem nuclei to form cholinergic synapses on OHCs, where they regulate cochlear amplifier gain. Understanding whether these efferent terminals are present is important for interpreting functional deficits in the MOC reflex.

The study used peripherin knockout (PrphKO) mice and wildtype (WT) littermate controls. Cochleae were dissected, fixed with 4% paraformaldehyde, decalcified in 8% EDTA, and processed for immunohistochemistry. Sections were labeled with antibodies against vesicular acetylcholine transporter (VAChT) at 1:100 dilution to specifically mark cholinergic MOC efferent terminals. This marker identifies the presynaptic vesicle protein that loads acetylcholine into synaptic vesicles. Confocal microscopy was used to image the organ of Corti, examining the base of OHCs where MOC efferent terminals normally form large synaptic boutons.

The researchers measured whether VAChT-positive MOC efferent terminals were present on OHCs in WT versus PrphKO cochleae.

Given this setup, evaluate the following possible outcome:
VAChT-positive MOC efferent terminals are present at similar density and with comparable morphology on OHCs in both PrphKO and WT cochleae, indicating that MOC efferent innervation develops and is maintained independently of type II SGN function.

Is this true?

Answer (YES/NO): YES